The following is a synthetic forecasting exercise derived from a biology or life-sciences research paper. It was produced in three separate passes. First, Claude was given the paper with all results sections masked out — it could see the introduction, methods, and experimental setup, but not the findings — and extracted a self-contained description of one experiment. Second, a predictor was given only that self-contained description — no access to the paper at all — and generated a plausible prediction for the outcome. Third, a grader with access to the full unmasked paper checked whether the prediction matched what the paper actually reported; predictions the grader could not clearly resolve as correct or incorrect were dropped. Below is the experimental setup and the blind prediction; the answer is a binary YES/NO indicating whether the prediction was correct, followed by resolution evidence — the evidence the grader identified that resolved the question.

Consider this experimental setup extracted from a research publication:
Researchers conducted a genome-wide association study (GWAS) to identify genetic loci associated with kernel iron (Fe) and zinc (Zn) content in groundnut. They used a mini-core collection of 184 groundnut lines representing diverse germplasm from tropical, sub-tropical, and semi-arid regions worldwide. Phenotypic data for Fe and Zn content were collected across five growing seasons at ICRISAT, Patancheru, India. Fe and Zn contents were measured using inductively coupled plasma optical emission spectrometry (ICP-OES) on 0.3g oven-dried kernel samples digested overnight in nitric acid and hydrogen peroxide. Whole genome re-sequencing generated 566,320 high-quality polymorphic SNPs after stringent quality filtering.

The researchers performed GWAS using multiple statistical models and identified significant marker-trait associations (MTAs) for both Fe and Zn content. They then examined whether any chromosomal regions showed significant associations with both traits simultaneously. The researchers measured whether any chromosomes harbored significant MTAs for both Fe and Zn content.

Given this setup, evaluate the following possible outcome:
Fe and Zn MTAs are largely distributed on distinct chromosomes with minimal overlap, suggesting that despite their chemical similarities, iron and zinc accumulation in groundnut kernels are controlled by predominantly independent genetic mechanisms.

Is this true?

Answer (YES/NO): NO